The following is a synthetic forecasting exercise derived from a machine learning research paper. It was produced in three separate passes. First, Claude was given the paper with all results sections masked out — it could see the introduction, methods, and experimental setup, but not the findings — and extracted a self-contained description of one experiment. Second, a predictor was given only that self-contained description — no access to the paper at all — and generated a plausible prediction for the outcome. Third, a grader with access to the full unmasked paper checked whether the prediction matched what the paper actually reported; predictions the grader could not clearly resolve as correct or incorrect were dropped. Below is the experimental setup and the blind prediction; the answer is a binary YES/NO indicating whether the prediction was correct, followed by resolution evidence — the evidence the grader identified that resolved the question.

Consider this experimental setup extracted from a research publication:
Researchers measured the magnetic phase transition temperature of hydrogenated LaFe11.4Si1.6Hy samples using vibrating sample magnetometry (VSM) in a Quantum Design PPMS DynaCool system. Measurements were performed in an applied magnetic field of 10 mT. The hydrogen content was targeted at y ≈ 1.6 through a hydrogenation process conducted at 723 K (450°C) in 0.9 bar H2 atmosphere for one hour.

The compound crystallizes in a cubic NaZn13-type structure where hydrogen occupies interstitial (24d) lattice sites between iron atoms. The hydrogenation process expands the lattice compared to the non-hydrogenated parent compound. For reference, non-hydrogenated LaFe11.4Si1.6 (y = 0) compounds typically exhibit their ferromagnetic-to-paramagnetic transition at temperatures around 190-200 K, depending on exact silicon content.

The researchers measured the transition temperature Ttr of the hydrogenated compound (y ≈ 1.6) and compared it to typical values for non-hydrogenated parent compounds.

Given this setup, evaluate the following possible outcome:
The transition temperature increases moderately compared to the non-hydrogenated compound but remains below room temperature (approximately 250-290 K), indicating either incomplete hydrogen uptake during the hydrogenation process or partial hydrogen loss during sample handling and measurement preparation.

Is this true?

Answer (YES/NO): NO